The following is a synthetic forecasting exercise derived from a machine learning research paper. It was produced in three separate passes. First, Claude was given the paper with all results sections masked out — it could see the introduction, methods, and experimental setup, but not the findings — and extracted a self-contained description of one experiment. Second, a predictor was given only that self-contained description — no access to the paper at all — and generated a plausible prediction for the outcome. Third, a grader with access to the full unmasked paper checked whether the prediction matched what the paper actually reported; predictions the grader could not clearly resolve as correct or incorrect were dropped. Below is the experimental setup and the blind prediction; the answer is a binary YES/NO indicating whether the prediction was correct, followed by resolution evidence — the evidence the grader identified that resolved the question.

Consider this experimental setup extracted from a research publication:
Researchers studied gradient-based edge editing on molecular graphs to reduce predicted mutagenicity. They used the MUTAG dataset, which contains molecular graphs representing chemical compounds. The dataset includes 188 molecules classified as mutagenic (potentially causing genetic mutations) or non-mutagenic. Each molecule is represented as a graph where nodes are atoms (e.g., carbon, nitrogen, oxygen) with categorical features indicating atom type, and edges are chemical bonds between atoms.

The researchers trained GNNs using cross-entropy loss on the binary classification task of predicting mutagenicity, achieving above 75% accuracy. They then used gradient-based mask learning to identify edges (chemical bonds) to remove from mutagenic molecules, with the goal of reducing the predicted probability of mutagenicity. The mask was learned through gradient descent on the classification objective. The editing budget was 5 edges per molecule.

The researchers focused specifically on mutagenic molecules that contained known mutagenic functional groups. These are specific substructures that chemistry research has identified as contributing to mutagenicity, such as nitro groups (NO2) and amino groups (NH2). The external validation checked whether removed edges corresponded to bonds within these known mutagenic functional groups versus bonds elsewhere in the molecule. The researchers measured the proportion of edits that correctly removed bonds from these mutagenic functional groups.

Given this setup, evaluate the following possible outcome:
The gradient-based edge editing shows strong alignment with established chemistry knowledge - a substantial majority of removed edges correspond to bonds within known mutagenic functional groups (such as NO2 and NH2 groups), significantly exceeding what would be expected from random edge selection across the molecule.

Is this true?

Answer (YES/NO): YES